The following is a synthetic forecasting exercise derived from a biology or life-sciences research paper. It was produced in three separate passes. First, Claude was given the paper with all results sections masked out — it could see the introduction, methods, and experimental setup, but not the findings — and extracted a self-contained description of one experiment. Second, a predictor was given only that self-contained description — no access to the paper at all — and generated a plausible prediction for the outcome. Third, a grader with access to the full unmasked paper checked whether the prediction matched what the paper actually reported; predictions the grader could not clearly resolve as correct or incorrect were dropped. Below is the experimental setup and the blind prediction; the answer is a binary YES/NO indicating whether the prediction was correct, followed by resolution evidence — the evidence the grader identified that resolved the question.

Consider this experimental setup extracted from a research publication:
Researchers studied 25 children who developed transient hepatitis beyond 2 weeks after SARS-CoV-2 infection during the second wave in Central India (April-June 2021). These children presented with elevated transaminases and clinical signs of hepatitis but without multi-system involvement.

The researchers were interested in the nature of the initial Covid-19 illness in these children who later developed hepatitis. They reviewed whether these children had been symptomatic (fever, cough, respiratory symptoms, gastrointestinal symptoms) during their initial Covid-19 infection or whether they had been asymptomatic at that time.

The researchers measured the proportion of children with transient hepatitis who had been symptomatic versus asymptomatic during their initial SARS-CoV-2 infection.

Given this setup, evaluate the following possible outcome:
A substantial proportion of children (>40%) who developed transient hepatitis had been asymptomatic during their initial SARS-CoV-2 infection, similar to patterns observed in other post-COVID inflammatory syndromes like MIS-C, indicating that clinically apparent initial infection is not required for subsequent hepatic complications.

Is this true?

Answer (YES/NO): YES